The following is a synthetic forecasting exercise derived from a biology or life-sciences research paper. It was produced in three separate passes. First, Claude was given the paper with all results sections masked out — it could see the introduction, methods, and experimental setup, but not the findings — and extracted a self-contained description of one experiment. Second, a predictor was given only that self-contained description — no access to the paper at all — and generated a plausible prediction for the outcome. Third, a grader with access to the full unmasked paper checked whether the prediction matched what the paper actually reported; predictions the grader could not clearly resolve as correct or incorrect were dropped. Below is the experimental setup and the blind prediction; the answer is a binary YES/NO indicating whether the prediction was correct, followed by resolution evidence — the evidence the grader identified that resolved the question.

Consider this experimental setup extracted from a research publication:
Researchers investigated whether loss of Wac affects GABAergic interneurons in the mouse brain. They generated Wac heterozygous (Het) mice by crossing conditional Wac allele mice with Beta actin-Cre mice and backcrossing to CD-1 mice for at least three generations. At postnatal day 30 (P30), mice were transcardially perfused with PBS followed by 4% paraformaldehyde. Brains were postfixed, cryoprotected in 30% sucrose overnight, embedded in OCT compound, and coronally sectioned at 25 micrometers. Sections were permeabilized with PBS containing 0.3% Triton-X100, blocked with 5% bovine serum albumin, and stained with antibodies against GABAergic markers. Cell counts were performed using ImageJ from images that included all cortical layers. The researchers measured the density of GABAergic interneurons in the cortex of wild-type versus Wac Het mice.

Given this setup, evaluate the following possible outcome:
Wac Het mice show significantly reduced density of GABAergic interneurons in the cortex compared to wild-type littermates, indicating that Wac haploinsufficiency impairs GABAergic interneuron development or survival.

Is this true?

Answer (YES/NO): NO